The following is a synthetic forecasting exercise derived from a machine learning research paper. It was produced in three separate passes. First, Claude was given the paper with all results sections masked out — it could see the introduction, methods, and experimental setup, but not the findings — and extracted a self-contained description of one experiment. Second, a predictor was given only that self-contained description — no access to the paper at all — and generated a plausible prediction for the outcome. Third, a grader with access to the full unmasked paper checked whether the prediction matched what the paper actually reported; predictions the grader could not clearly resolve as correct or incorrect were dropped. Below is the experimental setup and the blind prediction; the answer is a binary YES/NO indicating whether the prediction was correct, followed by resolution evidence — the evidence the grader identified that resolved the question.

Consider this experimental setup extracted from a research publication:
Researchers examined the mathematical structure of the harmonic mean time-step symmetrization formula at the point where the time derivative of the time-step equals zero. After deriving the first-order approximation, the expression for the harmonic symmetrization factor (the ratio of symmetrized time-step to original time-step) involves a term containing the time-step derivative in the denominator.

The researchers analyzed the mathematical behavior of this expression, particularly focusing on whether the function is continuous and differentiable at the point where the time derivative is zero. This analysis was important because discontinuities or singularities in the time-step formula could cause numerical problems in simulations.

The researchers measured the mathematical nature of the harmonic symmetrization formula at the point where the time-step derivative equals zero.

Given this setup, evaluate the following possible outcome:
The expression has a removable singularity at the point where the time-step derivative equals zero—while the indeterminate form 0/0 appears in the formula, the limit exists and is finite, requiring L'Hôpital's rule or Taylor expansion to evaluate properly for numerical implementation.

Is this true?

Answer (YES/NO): NO